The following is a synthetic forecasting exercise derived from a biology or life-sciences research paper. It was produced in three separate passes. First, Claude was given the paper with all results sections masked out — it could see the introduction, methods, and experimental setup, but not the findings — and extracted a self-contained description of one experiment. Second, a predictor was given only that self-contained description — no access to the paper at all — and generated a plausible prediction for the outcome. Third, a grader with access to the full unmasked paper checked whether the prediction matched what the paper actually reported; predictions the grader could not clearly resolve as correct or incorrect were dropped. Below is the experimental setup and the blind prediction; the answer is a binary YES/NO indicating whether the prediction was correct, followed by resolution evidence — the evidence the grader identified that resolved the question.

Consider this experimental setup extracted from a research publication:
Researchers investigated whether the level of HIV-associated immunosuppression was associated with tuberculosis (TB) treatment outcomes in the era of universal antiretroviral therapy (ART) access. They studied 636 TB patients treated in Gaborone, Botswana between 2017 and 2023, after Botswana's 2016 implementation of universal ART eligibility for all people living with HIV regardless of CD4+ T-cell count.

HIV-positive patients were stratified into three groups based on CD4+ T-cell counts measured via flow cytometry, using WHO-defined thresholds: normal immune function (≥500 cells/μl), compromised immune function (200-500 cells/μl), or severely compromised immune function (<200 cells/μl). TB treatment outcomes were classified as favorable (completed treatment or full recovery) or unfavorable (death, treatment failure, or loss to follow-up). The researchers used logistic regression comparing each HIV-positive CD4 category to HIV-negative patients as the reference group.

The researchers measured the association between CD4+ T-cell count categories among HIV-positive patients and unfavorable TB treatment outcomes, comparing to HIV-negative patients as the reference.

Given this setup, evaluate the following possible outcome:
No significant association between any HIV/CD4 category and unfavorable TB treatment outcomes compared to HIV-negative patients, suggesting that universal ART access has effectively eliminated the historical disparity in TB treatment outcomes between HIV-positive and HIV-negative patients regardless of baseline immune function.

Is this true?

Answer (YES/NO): NO